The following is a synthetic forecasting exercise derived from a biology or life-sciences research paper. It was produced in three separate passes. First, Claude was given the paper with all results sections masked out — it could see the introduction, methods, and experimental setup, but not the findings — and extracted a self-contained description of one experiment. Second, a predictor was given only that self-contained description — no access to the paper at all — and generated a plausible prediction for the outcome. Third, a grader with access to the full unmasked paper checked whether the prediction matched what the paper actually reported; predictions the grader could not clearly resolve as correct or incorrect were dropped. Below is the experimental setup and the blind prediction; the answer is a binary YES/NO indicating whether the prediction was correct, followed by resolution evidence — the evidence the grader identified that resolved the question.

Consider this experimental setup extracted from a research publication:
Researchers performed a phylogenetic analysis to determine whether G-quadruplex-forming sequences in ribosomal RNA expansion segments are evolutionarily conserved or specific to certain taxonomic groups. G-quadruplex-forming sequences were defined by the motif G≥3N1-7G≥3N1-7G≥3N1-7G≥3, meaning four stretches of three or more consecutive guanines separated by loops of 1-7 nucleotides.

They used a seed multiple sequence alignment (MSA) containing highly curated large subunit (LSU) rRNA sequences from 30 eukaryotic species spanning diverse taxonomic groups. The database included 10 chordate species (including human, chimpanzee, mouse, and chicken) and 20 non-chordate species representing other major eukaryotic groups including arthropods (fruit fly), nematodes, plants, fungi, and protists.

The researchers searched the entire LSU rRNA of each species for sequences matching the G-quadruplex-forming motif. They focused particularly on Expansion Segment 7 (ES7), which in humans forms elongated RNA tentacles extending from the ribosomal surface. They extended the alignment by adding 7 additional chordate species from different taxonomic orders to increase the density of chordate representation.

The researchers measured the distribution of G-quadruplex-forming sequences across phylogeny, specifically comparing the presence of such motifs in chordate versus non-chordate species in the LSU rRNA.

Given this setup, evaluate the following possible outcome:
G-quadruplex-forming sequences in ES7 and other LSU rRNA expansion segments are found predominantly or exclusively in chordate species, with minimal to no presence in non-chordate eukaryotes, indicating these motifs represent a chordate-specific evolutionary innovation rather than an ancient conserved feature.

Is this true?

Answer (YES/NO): YES